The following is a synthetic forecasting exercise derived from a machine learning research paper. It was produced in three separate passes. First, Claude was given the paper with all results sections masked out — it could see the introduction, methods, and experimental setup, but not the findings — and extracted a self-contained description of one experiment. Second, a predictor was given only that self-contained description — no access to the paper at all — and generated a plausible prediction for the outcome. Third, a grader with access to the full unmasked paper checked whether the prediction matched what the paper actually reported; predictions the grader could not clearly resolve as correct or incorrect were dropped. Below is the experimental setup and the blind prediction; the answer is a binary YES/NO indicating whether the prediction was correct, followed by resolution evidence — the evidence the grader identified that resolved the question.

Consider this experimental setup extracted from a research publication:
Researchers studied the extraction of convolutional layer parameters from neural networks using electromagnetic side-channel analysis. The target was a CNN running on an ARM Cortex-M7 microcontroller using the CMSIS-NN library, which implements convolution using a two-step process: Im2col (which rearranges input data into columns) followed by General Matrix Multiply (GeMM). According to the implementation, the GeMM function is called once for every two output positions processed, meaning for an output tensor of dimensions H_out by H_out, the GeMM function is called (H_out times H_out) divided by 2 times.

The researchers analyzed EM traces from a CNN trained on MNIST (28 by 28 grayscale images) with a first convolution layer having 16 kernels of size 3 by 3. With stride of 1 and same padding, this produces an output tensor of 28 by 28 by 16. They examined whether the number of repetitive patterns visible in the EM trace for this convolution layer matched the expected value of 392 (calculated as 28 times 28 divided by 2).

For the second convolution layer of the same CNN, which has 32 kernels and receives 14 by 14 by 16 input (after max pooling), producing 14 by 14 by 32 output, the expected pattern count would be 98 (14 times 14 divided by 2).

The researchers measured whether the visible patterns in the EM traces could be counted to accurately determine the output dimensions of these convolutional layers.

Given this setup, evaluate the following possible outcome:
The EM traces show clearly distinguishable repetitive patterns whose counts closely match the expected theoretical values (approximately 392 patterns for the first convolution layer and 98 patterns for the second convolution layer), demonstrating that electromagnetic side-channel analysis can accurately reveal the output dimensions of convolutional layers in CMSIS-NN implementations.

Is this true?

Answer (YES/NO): YES